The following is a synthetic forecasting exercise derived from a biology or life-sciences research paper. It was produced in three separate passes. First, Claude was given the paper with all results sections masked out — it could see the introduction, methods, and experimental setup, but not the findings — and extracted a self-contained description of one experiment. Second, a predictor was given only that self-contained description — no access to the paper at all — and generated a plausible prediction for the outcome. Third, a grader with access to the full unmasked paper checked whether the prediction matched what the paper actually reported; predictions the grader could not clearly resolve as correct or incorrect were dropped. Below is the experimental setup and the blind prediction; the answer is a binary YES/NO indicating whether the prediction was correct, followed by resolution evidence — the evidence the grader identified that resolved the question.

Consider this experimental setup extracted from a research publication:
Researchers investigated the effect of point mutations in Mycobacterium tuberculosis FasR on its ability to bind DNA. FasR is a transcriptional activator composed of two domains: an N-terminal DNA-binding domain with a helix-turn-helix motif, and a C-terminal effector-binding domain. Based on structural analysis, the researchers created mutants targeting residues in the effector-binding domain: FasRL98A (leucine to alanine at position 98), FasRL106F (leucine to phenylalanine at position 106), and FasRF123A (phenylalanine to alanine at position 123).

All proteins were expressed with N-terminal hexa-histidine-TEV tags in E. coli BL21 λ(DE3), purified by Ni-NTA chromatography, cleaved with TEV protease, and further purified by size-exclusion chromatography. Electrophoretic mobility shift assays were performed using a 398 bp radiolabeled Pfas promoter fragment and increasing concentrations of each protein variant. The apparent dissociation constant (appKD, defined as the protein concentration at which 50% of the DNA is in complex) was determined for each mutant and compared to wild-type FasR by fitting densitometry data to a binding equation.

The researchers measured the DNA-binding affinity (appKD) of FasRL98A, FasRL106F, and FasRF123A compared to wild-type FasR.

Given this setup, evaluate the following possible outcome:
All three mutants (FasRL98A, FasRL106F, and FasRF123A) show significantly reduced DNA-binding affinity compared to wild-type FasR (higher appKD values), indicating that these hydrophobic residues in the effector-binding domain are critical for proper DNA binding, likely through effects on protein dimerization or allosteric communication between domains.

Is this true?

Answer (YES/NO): NO